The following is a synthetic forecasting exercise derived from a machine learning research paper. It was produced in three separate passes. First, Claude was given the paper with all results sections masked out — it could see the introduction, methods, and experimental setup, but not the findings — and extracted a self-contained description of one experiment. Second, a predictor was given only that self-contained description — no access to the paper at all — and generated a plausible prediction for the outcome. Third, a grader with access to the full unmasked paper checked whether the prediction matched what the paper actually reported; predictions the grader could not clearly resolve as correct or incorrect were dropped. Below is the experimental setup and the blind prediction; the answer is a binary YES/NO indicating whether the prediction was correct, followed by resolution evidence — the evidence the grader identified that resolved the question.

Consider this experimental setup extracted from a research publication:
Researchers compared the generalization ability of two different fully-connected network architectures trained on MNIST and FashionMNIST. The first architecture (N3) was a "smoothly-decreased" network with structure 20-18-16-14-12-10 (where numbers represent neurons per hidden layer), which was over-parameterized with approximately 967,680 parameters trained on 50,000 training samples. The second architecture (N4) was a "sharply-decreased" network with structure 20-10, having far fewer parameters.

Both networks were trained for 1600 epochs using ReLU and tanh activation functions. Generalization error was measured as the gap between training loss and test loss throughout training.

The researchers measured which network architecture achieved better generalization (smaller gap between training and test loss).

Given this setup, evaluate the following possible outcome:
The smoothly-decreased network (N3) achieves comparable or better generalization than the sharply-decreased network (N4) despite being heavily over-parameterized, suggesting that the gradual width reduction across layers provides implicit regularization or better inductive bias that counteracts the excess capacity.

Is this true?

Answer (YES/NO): NO